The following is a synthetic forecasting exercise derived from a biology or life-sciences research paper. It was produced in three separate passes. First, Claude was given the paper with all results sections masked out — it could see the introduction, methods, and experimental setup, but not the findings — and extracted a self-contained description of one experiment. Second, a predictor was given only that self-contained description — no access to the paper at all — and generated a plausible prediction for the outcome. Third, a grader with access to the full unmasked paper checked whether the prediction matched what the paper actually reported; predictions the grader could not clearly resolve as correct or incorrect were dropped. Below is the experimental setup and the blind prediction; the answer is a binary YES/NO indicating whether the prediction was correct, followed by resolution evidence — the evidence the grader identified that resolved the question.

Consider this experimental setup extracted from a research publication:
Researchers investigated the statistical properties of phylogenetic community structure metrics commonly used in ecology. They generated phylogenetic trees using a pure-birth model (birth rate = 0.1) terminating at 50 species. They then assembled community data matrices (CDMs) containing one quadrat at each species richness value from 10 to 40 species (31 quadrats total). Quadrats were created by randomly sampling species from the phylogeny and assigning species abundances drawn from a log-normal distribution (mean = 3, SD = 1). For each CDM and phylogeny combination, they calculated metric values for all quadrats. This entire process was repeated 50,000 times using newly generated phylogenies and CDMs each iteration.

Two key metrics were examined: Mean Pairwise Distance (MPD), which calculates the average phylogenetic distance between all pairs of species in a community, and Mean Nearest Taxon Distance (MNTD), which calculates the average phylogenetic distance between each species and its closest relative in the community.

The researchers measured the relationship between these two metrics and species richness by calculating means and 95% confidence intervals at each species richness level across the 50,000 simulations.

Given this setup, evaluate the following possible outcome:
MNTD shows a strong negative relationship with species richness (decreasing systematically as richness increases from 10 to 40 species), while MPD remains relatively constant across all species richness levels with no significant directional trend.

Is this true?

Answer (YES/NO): YES